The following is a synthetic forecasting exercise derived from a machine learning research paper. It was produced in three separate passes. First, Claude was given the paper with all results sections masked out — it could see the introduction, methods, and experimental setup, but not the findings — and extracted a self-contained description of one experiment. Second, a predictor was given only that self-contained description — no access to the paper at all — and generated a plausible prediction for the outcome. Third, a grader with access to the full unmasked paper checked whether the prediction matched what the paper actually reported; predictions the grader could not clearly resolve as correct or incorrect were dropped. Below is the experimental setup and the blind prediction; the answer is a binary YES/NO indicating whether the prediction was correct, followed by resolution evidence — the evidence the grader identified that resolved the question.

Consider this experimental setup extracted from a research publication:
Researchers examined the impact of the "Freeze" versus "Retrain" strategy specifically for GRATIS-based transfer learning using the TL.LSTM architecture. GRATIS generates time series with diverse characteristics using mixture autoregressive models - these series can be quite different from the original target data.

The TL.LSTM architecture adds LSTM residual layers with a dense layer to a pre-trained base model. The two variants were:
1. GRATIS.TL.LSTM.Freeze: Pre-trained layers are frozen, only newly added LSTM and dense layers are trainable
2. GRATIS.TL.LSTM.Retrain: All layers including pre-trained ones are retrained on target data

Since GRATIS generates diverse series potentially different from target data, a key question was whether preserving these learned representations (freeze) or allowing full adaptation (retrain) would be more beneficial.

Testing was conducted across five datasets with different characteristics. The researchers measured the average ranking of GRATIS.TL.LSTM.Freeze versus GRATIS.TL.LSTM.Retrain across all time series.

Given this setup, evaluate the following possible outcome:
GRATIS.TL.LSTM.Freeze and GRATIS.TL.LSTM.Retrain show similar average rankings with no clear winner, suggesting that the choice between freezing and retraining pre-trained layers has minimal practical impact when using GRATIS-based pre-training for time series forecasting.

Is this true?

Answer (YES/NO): NO